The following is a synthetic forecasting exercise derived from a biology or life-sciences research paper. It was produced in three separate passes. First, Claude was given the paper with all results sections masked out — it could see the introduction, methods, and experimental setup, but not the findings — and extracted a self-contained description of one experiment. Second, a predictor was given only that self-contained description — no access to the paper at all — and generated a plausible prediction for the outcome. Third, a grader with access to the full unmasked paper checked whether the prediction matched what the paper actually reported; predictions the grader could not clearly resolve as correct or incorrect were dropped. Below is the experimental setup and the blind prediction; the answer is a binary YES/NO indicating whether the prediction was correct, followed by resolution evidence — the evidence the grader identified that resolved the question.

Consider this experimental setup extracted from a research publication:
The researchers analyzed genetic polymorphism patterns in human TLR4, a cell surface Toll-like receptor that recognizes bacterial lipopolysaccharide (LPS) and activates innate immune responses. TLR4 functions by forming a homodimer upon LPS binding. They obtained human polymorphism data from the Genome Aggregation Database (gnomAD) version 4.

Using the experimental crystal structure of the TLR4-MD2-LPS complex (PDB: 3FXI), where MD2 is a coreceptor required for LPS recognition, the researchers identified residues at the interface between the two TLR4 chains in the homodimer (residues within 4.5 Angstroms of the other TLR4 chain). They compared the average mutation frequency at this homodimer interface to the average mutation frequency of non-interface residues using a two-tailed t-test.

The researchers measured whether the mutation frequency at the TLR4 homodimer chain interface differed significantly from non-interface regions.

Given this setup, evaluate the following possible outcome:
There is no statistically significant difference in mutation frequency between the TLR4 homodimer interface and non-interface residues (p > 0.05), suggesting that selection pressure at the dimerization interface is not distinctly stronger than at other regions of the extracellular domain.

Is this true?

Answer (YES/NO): YES